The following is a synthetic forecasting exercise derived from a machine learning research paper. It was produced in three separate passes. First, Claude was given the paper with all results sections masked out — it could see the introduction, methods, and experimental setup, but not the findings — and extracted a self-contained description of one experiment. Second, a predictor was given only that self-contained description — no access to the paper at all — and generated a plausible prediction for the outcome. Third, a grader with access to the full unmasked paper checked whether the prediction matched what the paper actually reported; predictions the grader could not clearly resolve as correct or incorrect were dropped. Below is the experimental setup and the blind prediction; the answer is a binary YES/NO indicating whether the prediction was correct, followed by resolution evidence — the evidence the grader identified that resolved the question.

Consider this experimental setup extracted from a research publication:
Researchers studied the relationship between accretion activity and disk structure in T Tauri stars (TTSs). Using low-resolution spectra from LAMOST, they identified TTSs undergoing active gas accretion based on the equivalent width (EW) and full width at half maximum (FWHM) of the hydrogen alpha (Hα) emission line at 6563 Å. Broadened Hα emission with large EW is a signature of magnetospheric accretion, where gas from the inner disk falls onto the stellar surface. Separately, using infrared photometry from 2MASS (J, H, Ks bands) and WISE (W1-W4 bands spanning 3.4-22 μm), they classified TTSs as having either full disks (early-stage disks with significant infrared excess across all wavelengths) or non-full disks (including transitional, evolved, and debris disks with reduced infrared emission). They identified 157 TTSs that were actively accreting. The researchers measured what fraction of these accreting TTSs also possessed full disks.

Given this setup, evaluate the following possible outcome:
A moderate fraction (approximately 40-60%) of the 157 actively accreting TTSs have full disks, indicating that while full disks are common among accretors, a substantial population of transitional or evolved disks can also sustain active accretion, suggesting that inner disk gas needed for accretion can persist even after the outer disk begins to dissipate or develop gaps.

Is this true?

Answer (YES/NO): NO